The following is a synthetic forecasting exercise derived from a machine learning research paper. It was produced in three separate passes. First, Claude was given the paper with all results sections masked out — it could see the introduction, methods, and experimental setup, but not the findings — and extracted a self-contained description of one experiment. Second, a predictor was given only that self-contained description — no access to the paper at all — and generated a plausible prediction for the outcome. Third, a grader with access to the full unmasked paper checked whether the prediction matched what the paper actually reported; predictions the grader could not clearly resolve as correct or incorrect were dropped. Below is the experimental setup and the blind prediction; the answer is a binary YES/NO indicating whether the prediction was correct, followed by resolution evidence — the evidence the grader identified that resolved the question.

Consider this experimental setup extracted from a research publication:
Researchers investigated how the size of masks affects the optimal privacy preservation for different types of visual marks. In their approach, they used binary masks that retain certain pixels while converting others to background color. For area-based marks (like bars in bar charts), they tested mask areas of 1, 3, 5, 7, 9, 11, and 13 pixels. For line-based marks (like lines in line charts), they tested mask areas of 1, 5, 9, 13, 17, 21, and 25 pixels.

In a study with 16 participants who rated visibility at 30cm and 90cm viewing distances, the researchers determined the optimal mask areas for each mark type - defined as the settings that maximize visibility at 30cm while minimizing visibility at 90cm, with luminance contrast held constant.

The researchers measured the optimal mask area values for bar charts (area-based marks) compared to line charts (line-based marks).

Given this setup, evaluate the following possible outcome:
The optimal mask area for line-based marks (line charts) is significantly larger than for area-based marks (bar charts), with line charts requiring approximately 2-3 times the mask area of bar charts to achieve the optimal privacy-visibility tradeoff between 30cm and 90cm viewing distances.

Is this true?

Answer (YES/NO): NO